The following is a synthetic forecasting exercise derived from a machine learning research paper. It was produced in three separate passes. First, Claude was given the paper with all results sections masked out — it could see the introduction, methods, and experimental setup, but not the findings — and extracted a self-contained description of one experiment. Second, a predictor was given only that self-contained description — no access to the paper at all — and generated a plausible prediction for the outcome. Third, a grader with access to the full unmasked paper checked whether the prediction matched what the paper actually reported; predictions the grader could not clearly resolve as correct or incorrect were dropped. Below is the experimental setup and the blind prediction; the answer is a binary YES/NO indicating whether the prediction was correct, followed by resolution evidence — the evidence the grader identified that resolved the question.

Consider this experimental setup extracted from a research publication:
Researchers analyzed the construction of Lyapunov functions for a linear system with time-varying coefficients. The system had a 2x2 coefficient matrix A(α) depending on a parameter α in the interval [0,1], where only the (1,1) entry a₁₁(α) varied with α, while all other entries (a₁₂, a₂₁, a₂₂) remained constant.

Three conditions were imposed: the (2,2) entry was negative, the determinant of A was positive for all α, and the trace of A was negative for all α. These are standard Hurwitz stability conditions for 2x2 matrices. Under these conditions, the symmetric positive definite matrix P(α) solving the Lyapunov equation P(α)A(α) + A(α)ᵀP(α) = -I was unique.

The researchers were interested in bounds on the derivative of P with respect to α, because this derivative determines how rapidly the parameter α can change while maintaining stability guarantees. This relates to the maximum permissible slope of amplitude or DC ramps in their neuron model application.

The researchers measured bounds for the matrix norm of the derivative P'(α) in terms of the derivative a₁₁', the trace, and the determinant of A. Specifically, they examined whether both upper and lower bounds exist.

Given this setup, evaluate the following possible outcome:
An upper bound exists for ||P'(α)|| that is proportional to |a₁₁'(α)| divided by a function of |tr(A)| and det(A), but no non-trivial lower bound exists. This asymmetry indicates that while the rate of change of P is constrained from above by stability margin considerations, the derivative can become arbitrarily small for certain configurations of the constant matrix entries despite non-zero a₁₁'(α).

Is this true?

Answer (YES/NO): NO